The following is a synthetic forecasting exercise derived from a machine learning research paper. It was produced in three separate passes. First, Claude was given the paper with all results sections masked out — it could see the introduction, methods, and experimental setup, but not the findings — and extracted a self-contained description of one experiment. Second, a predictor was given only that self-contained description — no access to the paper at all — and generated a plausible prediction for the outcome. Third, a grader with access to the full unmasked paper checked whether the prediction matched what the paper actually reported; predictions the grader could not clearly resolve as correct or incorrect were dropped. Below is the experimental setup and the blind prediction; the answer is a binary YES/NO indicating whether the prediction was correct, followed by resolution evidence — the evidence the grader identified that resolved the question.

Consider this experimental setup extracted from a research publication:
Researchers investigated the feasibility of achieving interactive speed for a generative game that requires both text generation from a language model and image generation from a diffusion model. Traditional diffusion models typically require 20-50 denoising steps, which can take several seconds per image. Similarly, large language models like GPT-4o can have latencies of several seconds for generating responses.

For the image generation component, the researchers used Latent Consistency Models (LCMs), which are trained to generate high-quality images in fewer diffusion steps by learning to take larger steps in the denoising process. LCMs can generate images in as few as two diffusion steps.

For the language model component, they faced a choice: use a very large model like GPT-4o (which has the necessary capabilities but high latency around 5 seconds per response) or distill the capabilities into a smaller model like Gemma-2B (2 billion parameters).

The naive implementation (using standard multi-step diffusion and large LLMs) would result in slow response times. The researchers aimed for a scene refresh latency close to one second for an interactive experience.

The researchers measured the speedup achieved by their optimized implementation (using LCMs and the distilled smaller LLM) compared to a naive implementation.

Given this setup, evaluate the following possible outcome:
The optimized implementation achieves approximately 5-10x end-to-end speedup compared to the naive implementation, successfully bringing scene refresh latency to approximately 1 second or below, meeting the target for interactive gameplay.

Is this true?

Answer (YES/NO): YES